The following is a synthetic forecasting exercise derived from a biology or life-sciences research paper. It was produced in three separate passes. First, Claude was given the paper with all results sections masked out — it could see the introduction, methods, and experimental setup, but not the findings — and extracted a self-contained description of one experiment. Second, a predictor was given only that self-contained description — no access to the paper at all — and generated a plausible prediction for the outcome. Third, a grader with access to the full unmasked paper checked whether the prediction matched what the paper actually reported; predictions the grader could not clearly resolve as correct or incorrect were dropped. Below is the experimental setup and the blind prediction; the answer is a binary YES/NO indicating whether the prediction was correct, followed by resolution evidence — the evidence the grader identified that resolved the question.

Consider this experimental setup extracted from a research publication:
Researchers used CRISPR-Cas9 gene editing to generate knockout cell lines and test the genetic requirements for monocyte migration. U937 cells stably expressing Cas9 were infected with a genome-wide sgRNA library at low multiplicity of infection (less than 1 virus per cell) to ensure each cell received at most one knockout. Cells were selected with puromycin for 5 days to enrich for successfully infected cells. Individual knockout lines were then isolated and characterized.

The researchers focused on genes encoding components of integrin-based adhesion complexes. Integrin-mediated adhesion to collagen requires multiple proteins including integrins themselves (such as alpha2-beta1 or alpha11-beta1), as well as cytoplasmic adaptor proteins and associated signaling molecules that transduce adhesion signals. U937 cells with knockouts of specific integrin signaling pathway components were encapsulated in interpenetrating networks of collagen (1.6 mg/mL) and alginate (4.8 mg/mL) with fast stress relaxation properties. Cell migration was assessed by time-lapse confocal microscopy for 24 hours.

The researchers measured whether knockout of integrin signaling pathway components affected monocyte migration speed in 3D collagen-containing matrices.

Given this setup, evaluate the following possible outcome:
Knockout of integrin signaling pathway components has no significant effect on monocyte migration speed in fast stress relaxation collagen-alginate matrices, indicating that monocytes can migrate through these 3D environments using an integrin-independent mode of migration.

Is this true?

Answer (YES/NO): NO